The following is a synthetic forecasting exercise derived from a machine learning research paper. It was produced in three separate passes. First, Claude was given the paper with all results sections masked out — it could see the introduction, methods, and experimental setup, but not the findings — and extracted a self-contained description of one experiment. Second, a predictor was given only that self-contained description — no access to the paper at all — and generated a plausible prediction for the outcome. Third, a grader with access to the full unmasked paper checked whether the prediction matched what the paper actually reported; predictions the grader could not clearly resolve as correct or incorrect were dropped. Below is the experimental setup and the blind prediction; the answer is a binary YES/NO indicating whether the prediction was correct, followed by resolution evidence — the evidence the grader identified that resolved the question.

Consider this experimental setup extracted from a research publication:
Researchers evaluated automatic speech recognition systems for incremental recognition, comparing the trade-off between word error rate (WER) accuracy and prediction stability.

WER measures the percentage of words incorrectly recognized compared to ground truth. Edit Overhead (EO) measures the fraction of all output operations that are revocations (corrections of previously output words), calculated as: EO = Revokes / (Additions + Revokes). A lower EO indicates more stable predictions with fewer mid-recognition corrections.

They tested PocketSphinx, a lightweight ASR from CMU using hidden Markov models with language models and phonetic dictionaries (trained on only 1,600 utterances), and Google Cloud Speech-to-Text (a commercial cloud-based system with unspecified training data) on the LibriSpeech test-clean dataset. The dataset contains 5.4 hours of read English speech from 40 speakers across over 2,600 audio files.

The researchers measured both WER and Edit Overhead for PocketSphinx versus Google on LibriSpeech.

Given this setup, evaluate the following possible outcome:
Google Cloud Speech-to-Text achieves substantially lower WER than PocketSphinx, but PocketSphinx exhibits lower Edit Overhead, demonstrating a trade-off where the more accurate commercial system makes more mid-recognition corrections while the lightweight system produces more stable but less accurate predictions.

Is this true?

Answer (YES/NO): YES